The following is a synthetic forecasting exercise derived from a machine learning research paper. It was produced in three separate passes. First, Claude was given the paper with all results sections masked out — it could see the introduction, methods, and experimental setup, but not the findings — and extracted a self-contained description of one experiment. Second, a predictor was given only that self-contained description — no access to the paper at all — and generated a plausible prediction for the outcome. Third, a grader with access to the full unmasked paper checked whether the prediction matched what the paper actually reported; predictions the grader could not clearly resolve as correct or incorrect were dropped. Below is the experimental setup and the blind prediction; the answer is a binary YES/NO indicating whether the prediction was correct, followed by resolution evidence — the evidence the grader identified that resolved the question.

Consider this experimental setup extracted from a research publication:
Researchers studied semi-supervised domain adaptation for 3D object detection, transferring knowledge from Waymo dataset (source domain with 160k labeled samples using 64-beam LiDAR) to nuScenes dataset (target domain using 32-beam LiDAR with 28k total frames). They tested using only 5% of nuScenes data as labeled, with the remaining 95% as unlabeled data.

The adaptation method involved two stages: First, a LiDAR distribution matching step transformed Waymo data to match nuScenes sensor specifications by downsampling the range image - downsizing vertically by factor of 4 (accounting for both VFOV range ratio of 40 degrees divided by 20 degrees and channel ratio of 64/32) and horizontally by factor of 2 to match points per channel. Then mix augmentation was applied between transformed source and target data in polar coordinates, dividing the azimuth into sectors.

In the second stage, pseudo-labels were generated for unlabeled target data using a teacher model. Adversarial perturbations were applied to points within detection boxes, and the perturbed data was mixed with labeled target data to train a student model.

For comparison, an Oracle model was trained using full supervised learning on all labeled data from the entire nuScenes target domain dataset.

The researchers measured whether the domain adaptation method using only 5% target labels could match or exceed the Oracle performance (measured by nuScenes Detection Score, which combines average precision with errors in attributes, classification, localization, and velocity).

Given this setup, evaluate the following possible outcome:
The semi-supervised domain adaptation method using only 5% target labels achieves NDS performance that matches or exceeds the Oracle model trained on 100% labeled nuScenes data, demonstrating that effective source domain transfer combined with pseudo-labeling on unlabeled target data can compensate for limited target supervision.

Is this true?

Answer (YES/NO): YES